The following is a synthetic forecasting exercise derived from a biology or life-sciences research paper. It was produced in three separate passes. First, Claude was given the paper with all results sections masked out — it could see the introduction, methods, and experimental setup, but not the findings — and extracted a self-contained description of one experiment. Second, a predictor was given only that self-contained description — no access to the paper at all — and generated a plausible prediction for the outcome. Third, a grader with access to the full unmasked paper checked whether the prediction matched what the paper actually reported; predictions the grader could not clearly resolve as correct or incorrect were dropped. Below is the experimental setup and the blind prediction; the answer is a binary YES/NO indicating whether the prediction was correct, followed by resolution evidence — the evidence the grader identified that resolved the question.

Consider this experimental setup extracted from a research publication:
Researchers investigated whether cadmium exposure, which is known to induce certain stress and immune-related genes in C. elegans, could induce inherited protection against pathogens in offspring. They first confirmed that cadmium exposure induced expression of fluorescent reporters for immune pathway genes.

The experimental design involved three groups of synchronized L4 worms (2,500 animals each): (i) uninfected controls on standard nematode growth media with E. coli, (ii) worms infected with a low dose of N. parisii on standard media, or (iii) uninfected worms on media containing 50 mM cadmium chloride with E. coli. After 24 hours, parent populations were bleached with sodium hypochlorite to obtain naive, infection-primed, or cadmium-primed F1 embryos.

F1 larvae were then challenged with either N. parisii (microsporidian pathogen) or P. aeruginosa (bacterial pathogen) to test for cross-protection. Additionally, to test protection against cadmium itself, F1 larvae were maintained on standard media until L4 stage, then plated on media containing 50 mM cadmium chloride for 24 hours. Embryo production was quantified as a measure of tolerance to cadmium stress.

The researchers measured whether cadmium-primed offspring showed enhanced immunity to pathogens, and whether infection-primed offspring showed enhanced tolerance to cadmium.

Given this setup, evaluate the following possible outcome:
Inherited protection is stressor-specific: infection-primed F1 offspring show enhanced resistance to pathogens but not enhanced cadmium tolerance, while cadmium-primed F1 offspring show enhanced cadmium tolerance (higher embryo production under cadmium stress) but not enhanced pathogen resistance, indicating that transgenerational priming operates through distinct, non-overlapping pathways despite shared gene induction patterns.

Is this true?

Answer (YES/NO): NO